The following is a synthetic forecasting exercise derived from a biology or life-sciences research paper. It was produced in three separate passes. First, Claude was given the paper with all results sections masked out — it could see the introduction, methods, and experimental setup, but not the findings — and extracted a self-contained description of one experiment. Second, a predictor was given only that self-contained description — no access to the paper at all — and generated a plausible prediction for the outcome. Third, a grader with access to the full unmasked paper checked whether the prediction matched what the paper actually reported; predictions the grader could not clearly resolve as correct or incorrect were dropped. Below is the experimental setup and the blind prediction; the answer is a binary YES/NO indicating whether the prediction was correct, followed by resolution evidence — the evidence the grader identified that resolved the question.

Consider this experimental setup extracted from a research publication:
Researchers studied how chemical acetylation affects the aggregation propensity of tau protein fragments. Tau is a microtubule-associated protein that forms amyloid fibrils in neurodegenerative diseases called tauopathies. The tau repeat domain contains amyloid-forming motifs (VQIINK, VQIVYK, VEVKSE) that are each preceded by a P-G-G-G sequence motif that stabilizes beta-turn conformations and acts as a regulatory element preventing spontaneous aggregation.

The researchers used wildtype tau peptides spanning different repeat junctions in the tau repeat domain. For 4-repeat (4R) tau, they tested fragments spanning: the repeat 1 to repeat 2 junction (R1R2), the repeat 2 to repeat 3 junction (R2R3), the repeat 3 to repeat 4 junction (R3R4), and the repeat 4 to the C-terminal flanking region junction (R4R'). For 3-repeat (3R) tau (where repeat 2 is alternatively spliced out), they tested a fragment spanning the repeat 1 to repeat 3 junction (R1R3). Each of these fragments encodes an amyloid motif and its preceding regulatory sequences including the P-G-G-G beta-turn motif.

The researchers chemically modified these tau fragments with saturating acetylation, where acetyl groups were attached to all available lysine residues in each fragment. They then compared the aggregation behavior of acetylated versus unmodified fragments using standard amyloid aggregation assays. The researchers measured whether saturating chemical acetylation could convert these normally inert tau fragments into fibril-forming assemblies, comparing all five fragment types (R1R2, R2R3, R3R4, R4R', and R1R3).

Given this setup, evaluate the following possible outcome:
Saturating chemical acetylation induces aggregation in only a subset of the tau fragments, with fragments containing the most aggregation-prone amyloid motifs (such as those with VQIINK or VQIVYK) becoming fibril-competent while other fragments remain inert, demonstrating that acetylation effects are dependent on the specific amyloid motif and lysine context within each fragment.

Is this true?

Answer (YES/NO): YES